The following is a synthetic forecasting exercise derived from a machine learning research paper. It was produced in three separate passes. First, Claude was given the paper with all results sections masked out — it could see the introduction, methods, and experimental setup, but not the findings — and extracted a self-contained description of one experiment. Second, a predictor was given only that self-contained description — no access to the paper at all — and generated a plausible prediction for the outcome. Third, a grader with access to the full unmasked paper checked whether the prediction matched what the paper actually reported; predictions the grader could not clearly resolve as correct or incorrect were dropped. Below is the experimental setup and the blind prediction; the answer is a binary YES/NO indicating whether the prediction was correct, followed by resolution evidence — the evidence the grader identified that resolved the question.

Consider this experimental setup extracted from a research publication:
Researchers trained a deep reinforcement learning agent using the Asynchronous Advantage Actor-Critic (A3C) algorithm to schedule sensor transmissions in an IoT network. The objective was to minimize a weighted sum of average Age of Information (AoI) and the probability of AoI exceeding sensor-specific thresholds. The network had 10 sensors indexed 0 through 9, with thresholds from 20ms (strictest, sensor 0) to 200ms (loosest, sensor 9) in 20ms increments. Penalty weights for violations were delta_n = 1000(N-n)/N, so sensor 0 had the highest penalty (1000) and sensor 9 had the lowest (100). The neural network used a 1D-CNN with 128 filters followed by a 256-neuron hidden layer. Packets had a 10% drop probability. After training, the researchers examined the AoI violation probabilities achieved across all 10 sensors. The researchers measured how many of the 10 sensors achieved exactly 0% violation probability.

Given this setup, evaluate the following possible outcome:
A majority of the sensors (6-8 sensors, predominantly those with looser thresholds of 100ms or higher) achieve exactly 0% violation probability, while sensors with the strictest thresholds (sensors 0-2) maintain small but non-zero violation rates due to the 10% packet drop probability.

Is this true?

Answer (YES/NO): YES